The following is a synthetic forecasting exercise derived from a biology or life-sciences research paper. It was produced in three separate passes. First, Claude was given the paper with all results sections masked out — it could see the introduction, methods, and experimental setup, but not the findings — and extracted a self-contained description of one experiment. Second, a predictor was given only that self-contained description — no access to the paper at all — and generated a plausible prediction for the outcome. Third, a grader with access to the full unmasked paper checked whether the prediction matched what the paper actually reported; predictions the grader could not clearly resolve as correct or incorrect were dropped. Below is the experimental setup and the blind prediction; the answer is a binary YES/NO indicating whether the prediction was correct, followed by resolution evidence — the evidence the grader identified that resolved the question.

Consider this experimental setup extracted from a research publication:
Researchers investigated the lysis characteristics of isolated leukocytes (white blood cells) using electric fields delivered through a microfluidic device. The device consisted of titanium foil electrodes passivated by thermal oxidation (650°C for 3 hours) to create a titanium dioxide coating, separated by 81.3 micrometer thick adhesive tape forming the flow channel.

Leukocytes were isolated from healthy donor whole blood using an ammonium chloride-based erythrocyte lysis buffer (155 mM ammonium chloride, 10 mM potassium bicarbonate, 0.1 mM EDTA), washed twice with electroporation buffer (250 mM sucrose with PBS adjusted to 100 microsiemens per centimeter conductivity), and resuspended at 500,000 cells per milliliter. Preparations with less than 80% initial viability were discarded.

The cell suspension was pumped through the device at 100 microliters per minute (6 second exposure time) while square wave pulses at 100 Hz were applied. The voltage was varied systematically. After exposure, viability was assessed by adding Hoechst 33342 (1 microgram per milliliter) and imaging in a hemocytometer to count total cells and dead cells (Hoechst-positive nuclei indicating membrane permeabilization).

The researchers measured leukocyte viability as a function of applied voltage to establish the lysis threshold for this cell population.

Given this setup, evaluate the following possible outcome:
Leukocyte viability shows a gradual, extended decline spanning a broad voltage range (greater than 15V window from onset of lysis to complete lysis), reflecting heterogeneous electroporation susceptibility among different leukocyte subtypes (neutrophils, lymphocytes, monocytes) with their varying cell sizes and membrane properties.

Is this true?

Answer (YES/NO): NO